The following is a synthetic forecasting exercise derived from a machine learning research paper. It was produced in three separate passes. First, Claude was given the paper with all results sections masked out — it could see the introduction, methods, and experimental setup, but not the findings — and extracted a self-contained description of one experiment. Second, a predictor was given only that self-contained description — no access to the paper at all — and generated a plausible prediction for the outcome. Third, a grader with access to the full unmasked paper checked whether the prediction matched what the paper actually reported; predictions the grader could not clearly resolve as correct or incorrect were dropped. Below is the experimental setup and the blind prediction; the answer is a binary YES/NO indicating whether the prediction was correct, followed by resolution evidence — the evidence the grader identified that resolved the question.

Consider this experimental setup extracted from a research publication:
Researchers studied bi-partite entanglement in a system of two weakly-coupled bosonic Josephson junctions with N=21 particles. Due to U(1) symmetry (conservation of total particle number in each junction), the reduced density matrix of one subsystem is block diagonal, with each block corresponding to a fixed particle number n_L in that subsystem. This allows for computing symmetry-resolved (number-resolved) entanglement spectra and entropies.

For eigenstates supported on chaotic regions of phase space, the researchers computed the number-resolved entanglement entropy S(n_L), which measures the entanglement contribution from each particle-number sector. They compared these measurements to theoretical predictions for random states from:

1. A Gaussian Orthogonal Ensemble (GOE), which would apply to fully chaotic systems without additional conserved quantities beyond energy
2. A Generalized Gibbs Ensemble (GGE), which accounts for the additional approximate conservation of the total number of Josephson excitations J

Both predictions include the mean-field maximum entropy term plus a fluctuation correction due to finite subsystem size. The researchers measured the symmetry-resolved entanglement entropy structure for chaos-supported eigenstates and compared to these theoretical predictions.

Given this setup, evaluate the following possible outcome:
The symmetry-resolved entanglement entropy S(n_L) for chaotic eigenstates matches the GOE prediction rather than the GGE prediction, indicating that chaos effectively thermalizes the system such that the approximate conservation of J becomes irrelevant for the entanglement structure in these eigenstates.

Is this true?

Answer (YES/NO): NO